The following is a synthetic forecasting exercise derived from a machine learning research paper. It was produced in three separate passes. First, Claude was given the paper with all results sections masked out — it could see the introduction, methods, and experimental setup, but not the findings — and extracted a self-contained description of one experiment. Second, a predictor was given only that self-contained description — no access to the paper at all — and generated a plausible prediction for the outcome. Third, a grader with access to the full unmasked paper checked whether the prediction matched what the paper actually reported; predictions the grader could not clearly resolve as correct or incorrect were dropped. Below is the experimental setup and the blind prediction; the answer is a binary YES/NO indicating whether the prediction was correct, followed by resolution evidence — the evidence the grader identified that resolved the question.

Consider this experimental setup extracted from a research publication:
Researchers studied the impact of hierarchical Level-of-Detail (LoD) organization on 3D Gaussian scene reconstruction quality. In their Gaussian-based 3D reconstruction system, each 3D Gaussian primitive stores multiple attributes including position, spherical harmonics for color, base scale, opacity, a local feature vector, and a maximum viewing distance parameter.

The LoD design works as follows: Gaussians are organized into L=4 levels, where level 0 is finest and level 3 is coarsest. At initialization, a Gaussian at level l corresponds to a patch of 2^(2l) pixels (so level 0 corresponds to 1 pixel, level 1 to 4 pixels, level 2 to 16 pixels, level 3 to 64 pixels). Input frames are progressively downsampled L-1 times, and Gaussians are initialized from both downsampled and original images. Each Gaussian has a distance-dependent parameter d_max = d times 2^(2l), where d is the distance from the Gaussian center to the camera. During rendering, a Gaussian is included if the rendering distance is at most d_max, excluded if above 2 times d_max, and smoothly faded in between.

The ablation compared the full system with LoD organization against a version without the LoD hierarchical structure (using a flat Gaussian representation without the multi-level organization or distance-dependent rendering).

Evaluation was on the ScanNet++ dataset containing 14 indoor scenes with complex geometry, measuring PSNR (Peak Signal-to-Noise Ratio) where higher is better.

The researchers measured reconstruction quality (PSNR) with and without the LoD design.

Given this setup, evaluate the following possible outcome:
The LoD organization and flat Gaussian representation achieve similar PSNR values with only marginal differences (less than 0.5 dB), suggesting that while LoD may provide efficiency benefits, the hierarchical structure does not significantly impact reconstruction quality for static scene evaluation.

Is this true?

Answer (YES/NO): NO